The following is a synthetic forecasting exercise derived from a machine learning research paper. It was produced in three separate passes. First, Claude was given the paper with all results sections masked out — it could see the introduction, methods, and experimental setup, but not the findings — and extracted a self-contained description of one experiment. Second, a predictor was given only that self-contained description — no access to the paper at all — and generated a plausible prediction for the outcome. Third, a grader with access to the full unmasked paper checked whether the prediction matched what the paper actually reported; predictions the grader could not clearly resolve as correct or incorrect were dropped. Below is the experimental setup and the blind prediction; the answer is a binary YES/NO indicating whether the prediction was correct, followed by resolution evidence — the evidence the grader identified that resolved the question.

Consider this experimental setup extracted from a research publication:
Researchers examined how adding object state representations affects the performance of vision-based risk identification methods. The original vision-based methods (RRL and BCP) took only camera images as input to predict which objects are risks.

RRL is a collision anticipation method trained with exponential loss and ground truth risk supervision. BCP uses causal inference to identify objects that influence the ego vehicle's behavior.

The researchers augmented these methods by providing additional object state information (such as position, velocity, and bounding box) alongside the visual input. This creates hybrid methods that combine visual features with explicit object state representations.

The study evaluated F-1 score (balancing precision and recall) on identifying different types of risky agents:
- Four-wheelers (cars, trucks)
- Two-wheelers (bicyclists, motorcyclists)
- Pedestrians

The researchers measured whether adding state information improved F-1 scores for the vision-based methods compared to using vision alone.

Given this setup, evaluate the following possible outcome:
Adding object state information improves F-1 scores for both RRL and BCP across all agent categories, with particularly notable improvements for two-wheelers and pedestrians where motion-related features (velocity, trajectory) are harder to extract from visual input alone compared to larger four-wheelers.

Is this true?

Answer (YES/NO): NO